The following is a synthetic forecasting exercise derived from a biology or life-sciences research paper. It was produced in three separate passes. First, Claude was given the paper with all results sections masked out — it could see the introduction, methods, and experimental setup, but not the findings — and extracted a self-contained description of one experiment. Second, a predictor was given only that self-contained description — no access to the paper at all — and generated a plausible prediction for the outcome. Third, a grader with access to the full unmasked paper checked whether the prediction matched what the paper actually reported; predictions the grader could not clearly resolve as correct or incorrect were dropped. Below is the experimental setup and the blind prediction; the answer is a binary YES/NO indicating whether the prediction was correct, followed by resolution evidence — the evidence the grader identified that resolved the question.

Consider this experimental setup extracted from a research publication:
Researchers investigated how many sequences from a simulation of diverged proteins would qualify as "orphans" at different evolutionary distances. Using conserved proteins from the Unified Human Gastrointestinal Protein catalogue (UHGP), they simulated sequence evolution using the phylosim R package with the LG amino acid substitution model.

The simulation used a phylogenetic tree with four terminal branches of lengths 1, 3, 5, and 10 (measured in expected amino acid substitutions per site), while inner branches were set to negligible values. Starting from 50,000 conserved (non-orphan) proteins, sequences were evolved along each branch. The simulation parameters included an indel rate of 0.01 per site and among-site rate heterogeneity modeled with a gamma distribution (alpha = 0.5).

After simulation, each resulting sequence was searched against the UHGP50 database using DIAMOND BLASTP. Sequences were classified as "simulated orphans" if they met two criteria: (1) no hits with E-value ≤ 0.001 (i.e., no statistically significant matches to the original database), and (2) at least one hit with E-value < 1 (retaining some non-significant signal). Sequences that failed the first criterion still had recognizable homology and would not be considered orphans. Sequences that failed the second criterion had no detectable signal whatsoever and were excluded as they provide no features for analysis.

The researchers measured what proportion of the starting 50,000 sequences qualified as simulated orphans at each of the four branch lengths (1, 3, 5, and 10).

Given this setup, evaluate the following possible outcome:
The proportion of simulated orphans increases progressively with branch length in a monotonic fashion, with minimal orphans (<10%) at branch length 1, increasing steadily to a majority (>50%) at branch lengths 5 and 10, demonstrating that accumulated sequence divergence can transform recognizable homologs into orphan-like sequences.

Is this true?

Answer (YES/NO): NO